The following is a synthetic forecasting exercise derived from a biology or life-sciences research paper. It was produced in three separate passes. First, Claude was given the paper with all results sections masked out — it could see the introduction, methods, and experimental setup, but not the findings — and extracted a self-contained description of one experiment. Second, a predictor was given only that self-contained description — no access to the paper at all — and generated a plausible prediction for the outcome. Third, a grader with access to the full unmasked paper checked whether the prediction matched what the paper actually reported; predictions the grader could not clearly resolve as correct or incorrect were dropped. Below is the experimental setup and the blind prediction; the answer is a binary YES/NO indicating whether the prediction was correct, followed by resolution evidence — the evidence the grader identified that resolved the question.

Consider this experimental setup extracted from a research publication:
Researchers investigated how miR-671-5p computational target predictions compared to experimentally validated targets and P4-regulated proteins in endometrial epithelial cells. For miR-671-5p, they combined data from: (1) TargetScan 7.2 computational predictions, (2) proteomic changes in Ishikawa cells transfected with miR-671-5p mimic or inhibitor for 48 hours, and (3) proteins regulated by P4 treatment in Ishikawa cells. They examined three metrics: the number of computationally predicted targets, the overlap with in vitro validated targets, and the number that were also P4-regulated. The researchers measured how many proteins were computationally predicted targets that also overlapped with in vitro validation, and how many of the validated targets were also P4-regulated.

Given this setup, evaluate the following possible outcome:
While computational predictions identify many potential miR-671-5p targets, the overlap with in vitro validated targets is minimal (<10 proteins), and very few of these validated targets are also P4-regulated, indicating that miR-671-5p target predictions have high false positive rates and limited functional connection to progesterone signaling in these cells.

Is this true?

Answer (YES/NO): NO